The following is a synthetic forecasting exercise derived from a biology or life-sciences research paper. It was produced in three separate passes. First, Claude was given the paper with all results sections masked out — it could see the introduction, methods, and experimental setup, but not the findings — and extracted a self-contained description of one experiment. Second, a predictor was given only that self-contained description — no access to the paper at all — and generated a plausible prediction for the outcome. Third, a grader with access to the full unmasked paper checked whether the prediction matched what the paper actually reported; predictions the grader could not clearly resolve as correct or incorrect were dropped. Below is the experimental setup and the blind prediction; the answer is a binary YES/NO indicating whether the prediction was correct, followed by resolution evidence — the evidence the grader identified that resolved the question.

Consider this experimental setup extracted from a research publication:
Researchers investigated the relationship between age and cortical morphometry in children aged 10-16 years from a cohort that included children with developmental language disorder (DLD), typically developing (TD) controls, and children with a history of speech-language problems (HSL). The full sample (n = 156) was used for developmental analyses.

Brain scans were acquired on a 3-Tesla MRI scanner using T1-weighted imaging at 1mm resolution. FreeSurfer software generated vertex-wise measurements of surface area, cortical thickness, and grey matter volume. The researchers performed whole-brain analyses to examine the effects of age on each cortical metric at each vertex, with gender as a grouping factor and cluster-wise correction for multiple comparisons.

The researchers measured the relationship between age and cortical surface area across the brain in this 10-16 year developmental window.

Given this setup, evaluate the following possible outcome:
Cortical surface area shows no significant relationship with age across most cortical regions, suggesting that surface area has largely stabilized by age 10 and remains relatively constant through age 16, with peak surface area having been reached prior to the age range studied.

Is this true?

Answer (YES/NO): YES